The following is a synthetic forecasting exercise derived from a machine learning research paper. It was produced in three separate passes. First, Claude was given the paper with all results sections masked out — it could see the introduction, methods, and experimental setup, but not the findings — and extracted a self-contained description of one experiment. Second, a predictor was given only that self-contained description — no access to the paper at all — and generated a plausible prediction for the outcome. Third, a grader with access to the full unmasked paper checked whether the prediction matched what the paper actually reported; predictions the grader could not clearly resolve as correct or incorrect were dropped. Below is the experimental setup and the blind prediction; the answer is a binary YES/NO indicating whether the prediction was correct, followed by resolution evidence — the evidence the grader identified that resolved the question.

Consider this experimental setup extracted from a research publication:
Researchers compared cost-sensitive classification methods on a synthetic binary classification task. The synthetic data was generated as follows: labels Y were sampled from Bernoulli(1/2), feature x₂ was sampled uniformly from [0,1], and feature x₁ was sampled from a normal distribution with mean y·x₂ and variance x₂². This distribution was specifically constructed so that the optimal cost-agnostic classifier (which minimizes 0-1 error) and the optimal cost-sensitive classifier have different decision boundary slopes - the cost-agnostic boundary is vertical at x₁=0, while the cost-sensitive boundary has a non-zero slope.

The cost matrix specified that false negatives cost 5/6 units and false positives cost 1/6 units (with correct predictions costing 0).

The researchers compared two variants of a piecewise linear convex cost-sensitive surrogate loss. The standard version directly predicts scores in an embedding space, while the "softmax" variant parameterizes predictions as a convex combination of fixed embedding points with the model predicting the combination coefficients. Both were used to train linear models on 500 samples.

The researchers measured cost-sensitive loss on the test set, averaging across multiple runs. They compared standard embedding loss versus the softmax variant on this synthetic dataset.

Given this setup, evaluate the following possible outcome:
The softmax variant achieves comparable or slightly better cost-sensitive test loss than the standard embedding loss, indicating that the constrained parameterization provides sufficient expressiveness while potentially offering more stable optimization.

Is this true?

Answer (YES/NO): NO